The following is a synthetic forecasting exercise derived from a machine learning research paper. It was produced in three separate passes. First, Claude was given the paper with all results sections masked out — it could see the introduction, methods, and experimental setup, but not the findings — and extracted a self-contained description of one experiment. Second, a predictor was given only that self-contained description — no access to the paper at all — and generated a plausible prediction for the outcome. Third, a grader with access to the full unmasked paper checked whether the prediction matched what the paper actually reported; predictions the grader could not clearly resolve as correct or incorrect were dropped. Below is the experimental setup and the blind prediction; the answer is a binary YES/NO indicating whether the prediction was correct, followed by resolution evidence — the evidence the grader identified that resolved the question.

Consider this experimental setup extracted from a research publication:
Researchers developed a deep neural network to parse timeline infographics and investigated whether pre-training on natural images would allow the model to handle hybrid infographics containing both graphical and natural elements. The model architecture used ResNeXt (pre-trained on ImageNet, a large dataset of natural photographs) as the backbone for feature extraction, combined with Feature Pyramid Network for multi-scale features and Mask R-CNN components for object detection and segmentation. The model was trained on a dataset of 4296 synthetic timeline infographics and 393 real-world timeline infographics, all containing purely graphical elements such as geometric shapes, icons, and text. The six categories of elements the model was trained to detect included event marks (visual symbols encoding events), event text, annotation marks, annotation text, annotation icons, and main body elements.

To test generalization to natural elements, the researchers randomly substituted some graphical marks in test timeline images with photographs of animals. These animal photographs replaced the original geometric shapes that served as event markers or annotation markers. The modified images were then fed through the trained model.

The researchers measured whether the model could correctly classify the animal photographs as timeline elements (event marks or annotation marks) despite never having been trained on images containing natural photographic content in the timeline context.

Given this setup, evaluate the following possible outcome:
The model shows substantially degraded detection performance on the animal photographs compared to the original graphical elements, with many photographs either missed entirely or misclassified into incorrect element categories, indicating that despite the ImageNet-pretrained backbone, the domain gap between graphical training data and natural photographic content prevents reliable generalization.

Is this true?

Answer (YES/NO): NO